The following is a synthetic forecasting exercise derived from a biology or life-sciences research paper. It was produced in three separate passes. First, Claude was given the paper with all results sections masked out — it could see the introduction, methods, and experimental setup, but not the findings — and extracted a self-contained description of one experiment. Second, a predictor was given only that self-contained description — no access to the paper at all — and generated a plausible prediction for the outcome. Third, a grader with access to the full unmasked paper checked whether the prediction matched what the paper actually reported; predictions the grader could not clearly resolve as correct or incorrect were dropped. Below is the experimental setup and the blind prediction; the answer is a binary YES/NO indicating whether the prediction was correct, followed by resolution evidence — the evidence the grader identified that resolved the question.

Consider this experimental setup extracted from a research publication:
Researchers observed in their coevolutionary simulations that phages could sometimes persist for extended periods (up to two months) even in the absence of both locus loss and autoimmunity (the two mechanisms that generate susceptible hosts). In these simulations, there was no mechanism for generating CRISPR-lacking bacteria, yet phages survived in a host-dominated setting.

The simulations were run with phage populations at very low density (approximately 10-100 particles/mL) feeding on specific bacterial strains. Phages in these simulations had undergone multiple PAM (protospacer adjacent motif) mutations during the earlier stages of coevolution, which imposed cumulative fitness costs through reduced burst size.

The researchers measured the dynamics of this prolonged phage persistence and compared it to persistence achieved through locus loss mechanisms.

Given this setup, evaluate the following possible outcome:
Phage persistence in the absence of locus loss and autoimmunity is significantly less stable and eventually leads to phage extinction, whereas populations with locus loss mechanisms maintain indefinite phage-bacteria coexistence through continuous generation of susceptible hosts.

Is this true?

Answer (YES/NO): YES